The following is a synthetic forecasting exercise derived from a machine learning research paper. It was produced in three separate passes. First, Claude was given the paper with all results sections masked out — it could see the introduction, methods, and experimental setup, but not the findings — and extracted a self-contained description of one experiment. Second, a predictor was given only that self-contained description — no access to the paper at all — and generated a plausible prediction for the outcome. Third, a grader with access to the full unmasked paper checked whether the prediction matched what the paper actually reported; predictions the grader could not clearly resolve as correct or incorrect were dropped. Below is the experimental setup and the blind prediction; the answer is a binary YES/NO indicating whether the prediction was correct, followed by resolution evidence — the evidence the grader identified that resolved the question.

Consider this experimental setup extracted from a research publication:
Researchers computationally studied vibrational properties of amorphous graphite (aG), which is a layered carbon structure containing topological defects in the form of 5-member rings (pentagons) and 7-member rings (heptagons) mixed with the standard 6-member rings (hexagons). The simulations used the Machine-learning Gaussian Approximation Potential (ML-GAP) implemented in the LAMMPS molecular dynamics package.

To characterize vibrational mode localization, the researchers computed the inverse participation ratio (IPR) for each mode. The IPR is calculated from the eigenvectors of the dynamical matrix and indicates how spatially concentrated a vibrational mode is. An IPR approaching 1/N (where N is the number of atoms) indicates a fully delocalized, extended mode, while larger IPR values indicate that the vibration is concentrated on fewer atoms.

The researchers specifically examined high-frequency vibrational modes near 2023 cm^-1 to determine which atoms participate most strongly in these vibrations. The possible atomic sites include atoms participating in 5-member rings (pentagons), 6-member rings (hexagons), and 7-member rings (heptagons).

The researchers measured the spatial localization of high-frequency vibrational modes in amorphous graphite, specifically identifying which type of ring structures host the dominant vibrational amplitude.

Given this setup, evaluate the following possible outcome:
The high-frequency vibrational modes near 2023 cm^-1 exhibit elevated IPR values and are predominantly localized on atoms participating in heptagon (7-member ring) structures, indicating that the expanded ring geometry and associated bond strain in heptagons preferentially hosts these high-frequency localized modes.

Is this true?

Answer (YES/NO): NO